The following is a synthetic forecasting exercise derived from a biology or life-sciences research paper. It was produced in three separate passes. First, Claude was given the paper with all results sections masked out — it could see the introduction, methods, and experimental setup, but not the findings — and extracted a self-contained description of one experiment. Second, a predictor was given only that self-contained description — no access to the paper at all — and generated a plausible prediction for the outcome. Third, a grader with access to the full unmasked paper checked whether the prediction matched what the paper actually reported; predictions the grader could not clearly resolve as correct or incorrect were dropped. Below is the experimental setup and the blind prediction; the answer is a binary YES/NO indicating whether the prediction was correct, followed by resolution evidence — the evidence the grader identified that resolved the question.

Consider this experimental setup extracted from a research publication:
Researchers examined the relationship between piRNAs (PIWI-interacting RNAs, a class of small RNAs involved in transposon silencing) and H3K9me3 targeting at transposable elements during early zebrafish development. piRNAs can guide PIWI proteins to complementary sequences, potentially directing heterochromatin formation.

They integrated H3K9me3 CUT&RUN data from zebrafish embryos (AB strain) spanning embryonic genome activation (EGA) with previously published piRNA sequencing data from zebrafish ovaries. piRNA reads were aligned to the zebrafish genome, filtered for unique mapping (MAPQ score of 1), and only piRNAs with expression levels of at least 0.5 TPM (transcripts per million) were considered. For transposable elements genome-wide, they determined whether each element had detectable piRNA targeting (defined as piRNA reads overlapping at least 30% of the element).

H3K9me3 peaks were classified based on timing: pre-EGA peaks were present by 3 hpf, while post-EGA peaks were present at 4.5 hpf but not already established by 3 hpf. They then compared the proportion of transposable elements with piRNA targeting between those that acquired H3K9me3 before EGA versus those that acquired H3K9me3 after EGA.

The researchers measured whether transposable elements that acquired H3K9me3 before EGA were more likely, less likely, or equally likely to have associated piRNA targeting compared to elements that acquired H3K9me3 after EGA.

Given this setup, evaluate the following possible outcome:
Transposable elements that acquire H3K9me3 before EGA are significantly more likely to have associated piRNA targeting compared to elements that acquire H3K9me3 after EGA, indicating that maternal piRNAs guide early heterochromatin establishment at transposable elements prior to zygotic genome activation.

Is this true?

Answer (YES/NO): YES